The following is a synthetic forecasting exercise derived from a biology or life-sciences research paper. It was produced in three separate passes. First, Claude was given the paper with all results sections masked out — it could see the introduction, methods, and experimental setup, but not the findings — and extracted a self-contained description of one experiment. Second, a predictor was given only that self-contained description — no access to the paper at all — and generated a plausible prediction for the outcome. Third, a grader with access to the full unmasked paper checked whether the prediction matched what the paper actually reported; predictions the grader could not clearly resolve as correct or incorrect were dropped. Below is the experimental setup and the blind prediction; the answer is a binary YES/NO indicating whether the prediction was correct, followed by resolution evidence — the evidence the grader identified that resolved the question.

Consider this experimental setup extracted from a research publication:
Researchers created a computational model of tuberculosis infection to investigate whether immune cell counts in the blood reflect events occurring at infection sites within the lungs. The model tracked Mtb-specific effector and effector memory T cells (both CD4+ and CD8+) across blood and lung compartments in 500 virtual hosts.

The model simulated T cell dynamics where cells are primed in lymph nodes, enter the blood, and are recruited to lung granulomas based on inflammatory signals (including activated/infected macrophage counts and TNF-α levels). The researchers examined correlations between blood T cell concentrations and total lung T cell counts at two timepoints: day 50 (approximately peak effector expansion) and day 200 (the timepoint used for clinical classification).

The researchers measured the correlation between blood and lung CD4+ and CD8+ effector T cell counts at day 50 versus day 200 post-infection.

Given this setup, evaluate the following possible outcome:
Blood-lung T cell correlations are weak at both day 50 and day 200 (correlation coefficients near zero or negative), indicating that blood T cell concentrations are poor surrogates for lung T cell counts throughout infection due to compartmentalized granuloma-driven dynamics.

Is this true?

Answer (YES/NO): NO